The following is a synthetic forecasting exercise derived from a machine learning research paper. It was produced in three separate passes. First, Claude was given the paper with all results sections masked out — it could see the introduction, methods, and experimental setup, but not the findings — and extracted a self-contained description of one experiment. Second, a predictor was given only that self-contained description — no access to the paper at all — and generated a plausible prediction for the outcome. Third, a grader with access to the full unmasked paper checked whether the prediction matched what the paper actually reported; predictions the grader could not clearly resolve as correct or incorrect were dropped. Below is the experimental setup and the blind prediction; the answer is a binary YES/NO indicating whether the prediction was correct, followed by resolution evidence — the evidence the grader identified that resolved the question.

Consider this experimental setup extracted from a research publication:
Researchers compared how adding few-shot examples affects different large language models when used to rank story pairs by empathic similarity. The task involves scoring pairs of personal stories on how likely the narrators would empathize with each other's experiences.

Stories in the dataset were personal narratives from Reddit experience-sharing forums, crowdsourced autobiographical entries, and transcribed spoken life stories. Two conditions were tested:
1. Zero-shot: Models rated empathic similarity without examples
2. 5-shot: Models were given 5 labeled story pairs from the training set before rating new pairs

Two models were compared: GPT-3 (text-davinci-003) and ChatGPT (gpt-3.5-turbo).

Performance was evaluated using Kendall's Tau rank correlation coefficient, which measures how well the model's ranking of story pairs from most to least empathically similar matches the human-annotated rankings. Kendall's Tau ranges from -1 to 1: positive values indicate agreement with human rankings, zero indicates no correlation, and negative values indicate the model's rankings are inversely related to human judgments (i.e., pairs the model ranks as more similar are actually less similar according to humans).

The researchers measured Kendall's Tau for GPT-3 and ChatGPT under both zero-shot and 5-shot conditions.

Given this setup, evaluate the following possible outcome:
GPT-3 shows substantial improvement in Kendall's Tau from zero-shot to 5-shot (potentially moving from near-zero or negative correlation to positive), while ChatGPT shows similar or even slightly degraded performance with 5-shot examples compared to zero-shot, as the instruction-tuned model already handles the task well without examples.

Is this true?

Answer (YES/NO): NO